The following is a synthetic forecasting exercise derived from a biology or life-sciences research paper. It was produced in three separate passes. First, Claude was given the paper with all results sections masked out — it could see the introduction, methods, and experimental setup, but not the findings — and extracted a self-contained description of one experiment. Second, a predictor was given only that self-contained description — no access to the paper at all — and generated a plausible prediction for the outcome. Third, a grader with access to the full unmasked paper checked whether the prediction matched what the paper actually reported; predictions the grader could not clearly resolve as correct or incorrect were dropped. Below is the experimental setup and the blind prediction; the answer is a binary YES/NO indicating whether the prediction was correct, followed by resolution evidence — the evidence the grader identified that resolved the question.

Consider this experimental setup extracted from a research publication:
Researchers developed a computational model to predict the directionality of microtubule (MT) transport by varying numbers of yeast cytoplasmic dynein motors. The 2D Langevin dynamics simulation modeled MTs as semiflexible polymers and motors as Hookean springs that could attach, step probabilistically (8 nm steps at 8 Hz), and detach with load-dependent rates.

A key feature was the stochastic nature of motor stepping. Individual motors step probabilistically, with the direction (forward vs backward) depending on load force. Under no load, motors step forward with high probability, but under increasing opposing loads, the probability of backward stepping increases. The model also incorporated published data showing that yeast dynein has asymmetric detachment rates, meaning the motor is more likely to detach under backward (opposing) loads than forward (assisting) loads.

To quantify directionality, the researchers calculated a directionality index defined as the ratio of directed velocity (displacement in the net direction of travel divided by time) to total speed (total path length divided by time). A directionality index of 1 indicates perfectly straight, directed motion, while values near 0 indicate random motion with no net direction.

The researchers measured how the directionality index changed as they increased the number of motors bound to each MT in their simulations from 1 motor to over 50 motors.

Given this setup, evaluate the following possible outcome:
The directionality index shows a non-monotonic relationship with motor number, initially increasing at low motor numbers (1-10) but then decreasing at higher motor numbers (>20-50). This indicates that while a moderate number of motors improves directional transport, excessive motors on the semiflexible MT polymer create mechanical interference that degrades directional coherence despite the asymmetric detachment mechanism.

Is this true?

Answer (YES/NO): NO